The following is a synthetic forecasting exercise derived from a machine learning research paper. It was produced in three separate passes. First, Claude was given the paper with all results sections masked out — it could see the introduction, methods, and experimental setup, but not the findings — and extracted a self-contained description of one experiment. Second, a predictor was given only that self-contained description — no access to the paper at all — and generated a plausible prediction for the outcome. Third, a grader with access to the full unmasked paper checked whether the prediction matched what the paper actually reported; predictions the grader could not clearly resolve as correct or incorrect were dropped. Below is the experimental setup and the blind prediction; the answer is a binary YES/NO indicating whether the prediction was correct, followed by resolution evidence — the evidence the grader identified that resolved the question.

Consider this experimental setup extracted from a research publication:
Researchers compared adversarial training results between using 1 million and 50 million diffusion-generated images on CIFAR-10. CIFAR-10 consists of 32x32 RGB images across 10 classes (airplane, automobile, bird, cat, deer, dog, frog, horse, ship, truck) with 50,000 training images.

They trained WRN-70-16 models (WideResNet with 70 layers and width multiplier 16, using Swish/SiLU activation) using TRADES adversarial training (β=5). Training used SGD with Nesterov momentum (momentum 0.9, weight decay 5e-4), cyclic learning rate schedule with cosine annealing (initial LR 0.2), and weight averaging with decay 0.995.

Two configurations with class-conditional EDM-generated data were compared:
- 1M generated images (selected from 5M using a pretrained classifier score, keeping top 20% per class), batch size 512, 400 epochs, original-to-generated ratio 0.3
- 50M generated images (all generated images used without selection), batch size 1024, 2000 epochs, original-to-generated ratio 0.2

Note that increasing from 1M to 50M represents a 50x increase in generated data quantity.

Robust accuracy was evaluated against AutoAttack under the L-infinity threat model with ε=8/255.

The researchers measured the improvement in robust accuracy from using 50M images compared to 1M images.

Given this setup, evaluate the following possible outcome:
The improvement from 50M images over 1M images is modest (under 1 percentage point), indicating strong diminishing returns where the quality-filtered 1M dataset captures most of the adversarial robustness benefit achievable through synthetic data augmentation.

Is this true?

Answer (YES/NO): NO